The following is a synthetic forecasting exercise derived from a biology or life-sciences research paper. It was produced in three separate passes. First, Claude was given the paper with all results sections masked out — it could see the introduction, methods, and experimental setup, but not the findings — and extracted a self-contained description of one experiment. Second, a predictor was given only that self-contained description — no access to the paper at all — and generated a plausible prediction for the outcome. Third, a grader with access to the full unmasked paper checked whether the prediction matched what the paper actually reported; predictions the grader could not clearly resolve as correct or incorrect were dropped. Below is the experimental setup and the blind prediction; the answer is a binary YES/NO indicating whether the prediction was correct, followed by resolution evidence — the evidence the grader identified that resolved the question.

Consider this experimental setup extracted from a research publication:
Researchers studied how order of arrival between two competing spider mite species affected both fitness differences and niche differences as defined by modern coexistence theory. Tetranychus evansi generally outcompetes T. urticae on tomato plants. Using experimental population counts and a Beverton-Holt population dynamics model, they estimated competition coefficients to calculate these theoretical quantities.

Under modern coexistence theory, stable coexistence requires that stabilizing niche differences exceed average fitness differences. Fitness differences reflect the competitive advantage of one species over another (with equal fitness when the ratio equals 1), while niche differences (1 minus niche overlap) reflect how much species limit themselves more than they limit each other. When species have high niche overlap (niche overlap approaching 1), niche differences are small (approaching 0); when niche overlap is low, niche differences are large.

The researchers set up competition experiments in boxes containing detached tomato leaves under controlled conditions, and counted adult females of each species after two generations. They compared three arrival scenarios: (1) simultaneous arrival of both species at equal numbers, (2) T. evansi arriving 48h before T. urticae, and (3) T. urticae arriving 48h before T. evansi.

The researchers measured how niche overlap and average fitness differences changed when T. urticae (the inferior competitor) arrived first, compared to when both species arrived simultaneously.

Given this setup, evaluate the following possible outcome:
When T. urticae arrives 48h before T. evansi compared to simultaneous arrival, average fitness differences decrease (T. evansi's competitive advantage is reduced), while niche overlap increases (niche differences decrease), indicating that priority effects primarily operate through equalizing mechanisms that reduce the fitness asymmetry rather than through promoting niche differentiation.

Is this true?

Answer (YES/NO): NO